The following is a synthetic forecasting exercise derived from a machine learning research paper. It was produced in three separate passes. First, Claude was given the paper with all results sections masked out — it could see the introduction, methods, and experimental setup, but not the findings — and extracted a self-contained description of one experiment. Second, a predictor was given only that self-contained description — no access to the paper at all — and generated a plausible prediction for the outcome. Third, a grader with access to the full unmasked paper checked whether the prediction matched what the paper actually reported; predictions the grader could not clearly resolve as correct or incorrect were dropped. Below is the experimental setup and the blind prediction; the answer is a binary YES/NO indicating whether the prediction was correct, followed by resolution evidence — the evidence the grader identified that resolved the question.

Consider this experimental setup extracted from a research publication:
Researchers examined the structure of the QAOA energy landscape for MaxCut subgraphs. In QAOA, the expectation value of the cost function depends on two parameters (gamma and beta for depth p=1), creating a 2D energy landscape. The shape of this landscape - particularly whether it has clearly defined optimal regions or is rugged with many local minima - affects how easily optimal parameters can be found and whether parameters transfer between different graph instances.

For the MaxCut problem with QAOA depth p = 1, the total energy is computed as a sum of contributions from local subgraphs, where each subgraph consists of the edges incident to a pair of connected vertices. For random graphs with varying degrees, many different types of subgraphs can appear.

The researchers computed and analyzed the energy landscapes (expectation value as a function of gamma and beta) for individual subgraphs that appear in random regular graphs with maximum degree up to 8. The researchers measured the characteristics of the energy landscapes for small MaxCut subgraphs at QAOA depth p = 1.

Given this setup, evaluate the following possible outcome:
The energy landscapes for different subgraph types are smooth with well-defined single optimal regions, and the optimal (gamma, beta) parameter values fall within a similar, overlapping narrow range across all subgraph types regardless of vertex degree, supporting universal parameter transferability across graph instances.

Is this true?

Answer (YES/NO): NO